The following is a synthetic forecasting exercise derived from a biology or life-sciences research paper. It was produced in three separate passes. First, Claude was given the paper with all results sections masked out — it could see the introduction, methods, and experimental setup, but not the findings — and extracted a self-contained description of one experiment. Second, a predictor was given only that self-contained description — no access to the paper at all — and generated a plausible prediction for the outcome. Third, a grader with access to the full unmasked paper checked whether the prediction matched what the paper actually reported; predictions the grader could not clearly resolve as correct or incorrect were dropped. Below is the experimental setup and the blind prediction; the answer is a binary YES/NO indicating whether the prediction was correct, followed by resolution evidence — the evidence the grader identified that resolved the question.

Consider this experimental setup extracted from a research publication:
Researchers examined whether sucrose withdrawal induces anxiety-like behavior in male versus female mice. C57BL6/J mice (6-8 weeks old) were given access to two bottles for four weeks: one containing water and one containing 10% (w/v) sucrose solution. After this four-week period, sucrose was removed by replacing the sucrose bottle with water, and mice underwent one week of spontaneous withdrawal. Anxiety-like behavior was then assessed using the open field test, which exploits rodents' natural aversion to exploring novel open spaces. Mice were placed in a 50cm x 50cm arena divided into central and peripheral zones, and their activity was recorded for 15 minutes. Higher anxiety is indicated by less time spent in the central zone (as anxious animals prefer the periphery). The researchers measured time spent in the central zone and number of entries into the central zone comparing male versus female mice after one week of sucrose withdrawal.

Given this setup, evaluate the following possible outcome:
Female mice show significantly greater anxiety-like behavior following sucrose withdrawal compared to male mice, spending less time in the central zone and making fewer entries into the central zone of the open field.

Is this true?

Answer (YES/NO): NO